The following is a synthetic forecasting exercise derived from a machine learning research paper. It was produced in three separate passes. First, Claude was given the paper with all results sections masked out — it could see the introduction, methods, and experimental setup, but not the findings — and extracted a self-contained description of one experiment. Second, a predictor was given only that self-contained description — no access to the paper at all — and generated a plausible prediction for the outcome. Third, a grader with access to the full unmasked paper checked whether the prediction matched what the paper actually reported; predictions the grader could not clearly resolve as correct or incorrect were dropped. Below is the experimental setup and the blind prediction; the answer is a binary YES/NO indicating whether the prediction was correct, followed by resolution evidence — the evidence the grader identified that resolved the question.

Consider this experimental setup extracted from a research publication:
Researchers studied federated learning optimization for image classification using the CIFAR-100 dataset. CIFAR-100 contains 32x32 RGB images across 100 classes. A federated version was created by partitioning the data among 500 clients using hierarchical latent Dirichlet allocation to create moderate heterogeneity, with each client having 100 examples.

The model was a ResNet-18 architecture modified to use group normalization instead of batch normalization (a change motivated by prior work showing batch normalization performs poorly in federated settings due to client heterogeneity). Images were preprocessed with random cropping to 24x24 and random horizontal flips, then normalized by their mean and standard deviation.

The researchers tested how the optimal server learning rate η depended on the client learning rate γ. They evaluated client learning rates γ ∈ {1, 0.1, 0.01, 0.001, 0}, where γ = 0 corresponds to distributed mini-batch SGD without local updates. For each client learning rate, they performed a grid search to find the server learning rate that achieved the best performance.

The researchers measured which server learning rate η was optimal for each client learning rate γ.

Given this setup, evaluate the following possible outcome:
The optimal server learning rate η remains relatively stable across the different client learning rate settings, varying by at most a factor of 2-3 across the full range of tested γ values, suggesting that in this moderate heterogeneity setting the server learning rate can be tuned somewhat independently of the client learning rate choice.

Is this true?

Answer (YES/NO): NO